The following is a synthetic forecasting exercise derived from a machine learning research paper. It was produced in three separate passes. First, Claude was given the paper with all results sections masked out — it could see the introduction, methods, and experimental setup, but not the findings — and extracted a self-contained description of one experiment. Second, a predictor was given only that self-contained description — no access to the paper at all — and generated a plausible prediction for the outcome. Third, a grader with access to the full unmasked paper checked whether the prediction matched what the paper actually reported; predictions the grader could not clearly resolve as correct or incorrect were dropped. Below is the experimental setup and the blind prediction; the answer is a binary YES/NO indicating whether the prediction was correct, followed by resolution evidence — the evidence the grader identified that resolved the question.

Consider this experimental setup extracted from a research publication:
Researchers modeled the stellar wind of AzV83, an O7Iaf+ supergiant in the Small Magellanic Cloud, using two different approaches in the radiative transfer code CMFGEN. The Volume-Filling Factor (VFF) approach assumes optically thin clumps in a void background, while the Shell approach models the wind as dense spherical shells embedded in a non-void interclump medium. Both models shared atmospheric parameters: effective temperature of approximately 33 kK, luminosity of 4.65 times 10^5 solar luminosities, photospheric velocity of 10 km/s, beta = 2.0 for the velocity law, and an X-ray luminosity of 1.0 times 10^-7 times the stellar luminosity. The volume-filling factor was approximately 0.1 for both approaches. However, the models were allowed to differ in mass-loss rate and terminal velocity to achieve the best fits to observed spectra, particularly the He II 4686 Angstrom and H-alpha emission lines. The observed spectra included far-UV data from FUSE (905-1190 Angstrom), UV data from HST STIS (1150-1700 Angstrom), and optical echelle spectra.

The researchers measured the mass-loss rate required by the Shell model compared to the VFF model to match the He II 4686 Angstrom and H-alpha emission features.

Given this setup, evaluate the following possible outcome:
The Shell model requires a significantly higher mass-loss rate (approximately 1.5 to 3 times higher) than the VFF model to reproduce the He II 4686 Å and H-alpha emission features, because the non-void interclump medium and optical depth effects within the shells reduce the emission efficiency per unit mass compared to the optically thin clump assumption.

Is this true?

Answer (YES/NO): NO